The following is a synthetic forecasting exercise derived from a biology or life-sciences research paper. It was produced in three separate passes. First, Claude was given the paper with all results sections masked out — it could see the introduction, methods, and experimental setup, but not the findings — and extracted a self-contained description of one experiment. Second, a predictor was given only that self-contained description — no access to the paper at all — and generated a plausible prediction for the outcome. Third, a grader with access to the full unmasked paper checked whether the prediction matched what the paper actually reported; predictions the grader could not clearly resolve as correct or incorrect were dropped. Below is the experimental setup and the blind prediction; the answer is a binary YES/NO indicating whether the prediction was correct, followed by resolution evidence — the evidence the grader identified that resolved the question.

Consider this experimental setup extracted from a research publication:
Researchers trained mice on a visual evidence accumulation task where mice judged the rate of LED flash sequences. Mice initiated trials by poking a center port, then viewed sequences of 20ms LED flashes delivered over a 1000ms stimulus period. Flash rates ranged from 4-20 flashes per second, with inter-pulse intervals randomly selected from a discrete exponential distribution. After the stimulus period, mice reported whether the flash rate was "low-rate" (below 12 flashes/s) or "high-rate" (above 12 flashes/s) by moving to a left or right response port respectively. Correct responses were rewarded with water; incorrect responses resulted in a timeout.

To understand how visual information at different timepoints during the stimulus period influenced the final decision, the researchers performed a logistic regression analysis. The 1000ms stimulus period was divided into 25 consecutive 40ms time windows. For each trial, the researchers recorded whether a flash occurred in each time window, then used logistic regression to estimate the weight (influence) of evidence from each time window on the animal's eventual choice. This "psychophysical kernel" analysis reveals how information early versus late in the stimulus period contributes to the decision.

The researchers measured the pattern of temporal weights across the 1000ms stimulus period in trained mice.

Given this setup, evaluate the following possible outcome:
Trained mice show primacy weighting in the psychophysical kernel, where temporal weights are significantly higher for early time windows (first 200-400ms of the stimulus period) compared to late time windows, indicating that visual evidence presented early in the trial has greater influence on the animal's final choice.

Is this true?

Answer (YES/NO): YES